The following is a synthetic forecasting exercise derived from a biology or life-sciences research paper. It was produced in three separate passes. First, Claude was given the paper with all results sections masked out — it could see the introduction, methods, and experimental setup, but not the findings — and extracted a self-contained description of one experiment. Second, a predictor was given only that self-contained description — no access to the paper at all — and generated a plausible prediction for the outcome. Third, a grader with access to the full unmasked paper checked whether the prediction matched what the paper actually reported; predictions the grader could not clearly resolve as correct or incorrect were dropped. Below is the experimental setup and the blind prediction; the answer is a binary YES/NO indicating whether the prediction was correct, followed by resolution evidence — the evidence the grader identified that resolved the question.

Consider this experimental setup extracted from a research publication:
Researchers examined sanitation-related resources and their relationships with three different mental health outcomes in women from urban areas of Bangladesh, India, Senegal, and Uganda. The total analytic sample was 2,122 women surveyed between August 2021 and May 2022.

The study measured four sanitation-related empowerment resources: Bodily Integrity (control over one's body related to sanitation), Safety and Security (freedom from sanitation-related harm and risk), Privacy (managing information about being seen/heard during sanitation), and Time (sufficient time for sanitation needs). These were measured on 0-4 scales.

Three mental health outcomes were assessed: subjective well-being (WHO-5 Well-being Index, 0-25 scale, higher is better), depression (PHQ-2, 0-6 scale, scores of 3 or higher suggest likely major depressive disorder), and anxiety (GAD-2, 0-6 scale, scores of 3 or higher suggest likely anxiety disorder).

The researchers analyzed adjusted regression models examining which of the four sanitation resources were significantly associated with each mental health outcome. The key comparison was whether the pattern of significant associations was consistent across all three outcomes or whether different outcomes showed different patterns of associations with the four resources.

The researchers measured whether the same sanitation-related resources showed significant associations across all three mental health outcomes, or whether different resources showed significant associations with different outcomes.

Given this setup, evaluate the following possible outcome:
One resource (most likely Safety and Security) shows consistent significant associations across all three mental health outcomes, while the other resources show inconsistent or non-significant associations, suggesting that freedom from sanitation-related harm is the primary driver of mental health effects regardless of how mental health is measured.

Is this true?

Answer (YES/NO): NO